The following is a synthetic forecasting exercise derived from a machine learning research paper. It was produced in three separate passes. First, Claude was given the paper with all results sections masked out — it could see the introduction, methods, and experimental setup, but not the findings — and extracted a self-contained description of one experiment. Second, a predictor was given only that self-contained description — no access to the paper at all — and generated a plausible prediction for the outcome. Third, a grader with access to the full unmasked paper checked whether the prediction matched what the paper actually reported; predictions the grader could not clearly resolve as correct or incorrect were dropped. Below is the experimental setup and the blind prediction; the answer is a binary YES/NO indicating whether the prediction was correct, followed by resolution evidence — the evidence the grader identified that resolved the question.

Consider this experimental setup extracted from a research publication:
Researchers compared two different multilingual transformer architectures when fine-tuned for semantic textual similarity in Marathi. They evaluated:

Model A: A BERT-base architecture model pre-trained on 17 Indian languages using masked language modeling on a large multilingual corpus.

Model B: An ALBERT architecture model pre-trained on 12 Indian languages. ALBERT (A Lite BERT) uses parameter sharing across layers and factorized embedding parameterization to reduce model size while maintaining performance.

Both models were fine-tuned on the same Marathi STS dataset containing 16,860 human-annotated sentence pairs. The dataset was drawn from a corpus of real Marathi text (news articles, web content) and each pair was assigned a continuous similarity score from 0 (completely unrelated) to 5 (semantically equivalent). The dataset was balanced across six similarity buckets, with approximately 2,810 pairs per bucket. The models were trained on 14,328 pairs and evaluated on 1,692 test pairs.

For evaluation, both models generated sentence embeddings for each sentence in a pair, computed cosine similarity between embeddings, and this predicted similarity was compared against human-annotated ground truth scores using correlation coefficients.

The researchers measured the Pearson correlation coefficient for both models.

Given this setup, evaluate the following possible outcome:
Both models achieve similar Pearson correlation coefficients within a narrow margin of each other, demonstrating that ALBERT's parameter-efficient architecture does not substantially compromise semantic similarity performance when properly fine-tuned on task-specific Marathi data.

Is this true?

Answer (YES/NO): NO